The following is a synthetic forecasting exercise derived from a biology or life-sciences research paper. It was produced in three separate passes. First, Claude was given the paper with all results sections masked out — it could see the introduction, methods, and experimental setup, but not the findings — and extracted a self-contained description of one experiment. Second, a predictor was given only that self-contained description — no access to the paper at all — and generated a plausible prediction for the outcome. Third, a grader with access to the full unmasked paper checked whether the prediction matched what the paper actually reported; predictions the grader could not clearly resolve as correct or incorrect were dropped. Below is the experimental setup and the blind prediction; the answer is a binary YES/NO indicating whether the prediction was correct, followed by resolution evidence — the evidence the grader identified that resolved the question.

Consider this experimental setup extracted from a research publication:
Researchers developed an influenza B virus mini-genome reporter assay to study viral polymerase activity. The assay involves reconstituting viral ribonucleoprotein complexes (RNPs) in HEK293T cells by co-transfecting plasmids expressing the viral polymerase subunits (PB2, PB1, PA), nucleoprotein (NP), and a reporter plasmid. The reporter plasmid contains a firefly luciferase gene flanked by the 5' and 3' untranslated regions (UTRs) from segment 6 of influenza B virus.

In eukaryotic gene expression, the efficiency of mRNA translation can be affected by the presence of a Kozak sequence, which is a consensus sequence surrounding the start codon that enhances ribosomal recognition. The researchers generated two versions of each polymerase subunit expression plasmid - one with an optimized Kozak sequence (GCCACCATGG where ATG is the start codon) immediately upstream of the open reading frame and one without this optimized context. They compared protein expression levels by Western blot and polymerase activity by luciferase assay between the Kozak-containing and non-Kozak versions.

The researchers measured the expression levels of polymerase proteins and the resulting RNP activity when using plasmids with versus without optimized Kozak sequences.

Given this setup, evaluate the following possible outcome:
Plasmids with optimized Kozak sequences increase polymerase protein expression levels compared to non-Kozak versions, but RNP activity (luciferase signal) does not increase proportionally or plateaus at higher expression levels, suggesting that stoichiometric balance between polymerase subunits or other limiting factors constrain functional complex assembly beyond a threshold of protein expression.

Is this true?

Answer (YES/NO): NO